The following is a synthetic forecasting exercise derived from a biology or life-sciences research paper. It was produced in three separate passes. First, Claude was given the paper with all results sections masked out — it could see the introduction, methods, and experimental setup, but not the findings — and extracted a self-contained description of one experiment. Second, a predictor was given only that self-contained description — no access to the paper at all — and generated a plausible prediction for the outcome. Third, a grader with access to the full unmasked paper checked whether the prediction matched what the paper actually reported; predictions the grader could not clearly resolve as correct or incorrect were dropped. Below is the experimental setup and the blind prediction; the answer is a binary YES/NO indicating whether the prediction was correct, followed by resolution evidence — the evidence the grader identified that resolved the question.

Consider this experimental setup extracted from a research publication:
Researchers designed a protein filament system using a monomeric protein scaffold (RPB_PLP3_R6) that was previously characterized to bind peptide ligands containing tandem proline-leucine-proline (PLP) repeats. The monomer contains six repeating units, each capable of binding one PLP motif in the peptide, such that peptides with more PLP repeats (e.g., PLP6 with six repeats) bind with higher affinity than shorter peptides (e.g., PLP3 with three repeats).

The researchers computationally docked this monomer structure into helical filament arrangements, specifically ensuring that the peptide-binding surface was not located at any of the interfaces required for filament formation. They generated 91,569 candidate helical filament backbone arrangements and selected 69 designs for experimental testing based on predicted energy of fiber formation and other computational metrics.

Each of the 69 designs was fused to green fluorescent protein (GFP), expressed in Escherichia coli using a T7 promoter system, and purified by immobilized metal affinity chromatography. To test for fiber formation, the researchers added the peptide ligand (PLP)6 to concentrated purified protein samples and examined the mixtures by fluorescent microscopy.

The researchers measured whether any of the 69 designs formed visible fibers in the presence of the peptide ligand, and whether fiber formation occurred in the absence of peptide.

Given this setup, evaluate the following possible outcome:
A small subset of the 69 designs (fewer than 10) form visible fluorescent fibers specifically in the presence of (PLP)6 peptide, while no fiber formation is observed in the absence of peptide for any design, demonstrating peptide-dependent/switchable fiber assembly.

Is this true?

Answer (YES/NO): YES